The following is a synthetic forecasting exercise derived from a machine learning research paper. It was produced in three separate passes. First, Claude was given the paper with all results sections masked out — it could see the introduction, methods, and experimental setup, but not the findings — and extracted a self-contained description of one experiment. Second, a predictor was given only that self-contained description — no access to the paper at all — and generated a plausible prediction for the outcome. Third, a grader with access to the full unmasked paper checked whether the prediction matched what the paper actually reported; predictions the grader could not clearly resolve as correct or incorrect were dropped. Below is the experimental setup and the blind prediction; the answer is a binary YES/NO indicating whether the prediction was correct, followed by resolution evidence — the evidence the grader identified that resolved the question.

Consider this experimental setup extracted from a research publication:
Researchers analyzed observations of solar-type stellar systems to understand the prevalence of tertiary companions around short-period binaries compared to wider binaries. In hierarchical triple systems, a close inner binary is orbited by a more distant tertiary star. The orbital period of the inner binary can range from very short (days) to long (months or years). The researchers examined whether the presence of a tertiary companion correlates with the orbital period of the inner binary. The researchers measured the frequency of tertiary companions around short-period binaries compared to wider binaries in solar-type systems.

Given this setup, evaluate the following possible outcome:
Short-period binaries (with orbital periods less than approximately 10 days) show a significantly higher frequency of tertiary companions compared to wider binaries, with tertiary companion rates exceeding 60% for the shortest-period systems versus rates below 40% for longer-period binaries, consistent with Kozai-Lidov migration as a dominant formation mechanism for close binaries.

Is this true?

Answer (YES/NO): NO